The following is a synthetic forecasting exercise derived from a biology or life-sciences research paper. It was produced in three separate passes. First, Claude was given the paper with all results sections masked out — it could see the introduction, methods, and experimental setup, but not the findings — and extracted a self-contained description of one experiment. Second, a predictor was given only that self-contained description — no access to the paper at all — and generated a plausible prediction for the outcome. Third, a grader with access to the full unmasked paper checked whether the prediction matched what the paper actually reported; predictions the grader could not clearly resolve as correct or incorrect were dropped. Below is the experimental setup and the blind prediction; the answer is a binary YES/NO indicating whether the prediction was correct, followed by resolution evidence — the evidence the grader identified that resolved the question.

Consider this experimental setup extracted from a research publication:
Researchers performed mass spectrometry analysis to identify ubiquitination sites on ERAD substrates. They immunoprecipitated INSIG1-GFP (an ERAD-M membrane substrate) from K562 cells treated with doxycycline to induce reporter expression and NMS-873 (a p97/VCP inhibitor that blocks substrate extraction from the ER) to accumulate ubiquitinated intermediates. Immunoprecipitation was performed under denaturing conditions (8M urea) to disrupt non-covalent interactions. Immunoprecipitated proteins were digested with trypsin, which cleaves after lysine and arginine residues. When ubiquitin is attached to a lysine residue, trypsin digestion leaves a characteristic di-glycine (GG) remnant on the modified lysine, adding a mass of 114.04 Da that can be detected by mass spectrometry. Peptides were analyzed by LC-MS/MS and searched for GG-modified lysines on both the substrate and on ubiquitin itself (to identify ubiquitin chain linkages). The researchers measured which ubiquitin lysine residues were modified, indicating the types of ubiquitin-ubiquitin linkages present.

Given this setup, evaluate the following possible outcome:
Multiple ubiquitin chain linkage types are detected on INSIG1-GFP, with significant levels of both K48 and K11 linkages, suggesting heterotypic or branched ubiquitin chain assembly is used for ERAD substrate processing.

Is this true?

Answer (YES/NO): YES